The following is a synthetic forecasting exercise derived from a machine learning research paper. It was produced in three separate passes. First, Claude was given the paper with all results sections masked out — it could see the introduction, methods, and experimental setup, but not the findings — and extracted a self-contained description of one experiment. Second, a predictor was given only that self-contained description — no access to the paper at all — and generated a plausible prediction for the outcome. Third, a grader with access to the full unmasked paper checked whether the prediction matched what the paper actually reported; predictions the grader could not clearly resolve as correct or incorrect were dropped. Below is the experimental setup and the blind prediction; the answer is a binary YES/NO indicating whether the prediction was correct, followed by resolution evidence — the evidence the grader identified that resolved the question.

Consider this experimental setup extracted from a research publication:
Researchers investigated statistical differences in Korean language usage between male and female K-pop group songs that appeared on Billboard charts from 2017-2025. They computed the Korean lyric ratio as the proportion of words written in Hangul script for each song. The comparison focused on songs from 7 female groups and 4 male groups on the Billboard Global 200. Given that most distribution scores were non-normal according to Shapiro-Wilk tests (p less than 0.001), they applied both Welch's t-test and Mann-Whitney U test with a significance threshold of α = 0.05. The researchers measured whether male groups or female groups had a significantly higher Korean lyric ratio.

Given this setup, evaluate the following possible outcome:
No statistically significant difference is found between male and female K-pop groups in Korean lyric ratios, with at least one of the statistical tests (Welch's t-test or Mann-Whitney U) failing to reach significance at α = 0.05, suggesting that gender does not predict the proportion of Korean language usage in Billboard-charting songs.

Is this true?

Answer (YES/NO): YES